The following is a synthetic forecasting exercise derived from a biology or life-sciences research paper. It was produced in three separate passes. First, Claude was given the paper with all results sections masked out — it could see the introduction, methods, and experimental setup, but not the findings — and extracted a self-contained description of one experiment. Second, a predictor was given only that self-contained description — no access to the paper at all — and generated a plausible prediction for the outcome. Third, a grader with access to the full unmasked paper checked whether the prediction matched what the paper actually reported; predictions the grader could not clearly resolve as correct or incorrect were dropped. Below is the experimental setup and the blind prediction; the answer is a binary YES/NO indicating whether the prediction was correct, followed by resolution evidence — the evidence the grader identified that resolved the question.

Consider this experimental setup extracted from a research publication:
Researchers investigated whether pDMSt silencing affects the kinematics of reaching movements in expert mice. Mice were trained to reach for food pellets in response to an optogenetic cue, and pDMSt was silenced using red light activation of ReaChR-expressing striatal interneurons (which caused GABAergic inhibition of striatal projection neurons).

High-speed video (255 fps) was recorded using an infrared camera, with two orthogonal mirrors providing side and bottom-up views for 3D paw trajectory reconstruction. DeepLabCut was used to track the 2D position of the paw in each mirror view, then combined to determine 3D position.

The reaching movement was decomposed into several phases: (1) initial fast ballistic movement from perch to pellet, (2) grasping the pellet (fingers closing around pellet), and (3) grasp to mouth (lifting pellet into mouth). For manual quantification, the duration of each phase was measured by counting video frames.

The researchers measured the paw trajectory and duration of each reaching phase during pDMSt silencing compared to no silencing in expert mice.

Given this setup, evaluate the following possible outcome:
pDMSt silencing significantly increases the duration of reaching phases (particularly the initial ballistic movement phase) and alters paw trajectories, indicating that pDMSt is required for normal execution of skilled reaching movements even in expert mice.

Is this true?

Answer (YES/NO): NO